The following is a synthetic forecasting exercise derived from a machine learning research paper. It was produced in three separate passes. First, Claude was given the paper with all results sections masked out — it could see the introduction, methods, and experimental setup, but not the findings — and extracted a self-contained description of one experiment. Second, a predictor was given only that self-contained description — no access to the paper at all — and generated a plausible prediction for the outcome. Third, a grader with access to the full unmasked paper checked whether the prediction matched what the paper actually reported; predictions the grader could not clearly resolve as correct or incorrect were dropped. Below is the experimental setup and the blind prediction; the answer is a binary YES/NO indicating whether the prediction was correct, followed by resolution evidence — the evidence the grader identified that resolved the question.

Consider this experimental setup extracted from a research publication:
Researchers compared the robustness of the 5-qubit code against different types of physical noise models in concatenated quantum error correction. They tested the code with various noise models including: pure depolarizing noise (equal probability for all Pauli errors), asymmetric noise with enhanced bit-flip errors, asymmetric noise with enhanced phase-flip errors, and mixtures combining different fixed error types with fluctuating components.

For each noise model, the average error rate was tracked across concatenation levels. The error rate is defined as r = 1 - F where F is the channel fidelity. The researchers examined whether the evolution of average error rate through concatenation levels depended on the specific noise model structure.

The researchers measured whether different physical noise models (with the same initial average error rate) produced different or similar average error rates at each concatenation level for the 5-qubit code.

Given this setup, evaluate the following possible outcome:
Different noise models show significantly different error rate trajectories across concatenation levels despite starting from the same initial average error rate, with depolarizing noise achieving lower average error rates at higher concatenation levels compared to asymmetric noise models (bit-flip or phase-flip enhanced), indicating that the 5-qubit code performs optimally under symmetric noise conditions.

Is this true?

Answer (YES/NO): NO